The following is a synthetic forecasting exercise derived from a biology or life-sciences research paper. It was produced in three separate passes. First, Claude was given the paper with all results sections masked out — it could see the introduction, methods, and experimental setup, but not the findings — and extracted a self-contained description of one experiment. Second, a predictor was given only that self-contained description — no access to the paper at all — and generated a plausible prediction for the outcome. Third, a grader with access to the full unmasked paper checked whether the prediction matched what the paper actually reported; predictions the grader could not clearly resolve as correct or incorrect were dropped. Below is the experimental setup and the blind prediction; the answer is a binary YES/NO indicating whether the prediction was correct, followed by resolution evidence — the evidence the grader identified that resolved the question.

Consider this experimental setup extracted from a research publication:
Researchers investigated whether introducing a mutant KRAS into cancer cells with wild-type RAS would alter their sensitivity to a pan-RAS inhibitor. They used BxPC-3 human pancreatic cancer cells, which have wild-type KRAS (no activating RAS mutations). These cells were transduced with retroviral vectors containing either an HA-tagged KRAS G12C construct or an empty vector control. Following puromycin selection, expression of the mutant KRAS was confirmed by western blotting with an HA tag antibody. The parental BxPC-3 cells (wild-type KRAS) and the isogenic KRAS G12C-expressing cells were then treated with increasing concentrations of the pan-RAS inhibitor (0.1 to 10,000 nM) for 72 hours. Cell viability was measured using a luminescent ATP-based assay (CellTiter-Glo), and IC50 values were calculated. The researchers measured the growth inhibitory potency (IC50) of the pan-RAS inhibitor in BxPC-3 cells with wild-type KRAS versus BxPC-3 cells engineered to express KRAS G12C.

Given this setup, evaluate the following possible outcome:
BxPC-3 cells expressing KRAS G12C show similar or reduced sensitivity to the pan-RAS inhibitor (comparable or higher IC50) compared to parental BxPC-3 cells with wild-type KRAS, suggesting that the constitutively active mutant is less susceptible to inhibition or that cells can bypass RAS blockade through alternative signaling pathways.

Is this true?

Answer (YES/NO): NO